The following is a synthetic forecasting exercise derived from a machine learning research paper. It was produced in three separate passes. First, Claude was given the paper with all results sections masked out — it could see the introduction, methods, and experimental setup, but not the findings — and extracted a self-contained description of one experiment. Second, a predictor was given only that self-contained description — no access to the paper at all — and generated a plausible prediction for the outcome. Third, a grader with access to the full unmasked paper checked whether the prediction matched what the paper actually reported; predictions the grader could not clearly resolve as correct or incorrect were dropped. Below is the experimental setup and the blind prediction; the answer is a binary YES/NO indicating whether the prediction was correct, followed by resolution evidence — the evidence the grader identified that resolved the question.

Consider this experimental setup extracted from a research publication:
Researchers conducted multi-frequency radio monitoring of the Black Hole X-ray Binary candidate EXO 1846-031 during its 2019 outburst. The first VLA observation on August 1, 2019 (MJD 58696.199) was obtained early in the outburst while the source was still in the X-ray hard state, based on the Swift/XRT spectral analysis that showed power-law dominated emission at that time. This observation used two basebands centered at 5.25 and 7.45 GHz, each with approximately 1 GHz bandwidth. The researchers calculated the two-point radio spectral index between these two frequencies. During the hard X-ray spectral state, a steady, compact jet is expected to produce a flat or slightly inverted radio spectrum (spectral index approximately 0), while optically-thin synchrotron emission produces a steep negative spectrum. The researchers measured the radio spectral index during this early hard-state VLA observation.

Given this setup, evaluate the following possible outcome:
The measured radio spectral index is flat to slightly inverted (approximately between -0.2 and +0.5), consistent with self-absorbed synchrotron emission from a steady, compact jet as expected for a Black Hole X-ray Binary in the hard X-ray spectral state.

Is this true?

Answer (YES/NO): YES